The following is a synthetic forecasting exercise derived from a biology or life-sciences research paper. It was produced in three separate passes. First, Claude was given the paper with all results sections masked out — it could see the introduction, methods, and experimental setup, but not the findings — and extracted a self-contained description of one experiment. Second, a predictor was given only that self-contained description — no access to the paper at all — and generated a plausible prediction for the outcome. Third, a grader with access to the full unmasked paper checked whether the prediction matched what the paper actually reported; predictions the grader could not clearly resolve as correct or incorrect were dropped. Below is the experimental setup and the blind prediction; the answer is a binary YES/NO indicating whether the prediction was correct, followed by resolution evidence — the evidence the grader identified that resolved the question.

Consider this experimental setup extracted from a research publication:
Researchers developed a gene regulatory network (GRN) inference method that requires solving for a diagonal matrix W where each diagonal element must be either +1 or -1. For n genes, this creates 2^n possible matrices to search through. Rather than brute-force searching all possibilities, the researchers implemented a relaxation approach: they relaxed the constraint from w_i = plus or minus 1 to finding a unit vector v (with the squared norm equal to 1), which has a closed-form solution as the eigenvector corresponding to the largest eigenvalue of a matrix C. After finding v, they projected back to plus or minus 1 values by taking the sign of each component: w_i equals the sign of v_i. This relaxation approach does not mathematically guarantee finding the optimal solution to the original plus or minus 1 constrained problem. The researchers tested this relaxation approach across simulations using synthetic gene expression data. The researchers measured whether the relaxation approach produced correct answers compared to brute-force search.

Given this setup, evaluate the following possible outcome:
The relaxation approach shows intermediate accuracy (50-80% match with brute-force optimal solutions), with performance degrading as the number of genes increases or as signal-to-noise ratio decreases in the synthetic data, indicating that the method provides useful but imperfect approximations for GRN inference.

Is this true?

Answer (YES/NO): NO